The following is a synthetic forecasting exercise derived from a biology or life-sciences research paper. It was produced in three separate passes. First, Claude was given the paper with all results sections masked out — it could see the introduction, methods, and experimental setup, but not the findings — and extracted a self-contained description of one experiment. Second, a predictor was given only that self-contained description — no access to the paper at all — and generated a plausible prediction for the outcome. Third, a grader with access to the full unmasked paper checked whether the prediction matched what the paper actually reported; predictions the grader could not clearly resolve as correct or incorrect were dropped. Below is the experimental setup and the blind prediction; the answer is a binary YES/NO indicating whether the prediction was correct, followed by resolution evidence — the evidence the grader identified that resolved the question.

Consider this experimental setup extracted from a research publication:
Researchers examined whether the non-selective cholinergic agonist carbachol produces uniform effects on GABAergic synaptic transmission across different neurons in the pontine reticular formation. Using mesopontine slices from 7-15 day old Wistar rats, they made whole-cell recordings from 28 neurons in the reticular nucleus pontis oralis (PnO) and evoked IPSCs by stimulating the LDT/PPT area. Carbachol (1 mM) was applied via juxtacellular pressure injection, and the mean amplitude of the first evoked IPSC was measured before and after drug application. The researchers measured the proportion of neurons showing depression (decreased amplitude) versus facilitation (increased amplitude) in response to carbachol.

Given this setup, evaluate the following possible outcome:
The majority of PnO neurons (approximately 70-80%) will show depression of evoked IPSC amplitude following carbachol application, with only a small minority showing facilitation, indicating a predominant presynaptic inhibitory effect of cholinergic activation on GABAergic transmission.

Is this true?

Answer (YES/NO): NO